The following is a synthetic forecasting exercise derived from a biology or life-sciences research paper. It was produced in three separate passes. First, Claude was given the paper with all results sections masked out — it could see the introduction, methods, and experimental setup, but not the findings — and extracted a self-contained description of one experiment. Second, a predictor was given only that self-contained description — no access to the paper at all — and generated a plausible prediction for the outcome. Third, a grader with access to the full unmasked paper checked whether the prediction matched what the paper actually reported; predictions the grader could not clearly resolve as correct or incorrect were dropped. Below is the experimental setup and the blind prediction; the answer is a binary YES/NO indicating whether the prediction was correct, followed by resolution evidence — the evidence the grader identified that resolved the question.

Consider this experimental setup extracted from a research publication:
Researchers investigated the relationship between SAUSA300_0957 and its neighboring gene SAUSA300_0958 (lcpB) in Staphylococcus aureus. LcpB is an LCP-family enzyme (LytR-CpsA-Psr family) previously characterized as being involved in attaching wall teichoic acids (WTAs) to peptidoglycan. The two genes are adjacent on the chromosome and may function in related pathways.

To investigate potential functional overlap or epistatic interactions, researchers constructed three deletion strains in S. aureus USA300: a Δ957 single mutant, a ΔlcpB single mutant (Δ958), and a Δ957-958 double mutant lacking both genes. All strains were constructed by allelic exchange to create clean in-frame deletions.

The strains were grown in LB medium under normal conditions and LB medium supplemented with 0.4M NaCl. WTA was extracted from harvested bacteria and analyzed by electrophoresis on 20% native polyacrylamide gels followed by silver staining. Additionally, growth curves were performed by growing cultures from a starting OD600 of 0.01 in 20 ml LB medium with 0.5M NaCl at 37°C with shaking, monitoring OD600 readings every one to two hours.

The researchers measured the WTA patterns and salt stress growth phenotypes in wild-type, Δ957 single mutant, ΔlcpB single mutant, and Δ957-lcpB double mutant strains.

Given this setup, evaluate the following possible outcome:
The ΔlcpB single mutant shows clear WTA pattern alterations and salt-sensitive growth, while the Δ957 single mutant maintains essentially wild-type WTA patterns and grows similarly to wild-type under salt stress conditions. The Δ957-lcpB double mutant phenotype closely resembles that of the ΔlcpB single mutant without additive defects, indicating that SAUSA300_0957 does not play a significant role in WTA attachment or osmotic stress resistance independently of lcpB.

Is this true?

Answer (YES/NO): NO